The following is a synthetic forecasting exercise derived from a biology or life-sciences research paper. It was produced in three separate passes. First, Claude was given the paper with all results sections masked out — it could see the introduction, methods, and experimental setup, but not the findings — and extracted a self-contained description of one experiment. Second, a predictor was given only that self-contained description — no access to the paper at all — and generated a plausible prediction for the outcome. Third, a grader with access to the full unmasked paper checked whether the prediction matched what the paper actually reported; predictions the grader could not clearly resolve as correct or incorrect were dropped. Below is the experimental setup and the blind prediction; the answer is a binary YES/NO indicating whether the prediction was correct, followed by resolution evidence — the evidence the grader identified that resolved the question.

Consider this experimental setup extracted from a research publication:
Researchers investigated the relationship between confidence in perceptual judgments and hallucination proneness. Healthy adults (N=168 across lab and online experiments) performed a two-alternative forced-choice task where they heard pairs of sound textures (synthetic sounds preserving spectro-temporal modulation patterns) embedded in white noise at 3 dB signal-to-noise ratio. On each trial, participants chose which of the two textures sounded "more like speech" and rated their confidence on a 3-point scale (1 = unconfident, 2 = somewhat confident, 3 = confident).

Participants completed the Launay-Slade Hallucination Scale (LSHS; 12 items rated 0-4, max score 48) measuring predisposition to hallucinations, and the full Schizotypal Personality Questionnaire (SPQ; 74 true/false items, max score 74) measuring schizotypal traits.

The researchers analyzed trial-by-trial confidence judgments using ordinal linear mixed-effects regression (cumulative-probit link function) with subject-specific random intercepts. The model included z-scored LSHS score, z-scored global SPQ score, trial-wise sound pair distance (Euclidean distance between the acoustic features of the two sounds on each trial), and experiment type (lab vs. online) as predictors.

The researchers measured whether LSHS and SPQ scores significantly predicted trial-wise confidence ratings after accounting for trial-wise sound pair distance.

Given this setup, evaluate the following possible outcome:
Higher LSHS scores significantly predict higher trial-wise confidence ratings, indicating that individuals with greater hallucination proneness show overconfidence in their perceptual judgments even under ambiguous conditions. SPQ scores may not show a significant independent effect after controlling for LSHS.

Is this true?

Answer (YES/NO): NO